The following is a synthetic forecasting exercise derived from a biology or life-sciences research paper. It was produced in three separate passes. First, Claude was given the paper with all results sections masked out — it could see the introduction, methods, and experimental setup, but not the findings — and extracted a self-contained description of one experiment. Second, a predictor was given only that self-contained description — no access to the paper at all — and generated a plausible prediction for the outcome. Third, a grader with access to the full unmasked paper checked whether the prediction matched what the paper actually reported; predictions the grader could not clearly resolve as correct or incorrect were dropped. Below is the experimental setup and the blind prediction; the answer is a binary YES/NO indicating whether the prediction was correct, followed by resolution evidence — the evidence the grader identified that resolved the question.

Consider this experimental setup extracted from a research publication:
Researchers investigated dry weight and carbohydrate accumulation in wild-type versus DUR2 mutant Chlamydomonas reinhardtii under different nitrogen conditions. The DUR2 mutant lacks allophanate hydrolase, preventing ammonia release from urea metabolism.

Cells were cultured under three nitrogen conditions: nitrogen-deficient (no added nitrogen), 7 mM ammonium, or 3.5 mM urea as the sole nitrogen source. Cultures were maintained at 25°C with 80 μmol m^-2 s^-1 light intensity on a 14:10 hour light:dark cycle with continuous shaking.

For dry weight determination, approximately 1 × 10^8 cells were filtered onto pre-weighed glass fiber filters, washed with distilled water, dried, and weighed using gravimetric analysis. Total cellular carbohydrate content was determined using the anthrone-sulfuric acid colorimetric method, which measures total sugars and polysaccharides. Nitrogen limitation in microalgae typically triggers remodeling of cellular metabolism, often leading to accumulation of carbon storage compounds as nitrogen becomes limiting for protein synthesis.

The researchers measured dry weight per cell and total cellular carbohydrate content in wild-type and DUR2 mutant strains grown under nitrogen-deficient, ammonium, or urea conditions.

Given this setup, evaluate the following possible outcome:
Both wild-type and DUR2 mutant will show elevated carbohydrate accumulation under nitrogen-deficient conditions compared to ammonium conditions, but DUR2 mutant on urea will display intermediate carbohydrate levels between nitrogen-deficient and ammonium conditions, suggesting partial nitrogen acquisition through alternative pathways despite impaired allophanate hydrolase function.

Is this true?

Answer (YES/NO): NO